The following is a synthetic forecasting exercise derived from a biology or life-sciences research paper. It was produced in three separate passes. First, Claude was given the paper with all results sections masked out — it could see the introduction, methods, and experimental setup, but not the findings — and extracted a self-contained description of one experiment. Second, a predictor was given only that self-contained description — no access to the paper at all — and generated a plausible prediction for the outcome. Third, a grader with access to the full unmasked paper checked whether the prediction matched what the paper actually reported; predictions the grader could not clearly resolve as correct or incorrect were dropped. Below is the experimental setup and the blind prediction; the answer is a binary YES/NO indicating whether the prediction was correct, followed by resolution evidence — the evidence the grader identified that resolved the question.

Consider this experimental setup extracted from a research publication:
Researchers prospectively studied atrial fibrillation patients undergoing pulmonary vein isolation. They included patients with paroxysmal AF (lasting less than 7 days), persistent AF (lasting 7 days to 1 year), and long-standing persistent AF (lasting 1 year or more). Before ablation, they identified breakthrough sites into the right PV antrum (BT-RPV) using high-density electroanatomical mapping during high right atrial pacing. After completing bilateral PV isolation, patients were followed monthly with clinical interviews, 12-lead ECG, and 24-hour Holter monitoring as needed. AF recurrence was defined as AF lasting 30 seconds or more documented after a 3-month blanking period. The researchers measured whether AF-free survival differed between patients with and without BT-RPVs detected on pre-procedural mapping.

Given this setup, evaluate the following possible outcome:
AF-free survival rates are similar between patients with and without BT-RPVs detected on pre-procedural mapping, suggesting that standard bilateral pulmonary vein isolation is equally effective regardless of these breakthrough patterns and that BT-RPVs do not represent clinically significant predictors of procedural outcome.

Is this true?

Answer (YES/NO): NO